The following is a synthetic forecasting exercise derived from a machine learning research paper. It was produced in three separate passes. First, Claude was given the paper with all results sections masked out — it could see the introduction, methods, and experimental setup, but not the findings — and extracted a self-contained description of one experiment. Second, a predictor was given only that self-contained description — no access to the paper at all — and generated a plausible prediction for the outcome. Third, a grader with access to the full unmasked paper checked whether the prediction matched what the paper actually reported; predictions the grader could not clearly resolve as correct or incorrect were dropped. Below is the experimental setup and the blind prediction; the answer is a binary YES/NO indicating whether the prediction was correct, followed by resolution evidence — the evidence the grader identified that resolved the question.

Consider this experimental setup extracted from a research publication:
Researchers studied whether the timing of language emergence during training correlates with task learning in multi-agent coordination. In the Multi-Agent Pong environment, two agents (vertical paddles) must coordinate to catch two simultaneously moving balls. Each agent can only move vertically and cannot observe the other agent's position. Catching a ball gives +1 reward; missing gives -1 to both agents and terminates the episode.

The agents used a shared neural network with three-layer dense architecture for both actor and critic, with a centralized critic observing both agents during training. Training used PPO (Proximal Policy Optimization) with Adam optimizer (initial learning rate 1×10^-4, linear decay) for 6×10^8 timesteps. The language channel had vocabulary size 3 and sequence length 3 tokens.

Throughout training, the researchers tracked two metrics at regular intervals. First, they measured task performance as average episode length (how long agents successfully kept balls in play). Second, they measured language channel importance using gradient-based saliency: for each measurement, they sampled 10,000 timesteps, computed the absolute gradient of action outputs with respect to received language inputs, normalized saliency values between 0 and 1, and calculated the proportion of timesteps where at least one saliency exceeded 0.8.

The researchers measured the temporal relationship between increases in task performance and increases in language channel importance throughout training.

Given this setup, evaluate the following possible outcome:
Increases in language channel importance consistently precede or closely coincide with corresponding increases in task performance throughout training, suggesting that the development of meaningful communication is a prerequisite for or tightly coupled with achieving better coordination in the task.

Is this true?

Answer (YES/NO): YES